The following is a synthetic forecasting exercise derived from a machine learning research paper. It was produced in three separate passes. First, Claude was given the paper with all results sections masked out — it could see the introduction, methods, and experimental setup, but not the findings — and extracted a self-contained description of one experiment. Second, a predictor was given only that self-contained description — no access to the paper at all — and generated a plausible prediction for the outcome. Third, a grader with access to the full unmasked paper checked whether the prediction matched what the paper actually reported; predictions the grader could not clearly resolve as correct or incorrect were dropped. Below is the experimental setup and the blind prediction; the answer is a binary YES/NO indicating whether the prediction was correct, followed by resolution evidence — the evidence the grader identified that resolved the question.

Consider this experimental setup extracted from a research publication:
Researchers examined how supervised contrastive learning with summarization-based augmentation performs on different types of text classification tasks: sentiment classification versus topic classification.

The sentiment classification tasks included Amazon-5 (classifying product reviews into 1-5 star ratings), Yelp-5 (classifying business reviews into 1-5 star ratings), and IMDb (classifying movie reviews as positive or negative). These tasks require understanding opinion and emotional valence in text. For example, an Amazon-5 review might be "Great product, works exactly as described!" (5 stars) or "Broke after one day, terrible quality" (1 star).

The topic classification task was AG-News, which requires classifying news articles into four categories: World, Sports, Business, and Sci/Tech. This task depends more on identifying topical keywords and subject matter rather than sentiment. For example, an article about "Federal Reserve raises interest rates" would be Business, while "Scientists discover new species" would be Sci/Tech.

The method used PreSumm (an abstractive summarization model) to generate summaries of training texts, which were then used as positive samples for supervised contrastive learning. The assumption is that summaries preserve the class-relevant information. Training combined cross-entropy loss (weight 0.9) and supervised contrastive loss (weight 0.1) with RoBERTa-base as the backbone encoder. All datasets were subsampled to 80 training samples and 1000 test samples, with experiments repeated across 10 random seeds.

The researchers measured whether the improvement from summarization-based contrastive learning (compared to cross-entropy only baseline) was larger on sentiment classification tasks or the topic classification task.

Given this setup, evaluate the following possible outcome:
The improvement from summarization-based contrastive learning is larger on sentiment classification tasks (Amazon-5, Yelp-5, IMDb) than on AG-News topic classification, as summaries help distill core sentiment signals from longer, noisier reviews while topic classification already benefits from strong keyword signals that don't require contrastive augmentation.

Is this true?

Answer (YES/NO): NO